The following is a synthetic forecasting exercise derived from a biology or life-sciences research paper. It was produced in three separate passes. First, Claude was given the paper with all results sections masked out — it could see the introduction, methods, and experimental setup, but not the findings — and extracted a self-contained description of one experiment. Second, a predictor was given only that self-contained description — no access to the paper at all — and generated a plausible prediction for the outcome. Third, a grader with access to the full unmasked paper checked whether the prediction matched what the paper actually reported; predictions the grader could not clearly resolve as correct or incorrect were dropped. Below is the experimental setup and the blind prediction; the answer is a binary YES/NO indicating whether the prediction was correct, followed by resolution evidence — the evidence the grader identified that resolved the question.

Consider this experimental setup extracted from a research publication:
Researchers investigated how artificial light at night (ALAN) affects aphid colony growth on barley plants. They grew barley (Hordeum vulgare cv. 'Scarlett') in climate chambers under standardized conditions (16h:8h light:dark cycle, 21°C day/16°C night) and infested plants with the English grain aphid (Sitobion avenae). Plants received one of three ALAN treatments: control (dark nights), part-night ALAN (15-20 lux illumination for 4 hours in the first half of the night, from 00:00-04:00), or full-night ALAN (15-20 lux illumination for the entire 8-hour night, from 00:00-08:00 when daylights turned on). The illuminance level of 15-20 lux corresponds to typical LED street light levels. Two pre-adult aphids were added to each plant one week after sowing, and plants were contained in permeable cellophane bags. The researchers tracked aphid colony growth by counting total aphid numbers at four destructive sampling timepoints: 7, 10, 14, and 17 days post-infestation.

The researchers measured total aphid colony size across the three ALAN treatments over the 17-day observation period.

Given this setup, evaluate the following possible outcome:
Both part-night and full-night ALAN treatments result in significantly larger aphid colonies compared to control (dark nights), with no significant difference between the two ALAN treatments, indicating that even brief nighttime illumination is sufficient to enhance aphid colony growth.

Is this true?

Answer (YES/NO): NO